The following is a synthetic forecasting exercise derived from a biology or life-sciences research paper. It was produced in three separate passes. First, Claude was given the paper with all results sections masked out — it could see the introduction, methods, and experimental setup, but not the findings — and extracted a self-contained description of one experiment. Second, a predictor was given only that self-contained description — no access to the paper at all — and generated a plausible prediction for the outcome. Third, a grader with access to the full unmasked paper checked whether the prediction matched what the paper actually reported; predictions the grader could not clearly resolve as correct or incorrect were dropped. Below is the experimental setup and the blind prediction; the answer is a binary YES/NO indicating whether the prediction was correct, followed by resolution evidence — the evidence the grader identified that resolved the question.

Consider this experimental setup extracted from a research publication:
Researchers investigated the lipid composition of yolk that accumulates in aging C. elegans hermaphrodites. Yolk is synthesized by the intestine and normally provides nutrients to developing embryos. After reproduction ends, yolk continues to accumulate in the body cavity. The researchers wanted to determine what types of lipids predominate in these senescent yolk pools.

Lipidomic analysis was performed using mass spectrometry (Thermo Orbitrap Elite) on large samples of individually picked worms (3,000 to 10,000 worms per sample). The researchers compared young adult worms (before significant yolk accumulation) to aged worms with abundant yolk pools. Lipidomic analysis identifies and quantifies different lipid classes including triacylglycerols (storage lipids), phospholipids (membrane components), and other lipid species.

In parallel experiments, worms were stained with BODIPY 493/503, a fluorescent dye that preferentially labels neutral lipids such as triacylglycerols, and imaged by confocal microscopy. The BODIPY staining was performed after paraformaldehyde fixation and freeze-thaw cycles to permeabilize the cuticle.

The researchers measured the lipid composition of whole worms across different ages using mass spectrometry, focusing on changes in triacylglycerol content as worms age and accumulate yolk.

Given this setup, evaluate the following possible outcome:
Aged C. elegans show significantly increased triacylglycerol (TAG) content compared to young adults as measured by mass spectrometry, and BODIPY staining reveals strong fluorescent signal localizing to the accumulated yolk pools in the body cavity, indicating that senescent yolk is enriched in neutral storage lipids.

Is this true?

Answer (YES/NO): YES